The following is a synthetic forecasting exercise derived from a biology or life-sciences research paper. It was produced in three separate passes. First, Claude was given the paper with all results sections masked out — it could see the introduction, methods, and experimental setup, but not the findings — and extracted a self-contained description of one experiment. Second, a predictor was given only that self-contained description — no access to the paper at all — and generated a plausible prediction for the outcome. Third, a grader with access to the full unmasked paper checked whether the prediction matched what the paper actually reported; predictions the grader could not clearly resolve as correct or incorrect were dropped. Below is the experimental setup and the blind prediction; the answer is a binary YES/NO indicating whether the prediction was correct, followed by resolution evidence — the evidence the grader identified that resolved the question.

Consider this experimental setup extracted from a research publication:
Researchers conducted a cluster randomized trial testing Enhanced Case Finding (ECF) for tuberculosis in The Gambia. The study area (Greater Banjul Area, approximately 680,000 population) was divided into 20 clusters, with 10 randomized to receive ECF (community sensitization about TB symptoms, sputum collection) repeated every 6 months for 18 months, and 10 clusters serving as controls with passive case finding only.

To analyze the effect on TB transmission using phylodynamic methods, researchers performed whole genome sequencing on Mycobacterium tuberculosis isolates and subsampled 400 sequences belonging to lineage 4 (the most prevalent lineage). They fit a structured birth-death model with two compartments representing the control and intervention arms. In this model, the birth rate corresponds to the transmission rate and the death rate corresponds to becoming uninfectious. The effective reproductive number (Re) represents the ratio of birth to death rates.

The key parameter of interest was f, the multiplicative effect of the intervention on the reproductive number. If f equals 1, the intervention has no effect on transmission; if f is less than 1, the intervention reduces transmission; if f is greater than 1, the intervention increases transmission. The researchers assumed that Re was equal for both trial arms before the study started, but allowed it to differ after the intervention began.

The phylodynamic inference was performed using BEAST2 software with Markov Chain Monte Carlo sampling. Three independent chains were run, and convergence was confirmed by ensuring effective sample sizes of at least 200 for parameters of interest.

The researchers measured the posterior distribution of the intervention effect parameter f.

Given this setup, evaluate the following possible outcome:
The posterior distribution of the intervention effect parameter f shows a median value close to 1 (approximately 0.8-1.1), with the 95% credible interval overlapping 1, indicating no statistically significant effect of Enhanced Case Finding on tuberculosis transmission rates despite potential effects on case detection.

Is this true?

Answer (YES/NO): NO